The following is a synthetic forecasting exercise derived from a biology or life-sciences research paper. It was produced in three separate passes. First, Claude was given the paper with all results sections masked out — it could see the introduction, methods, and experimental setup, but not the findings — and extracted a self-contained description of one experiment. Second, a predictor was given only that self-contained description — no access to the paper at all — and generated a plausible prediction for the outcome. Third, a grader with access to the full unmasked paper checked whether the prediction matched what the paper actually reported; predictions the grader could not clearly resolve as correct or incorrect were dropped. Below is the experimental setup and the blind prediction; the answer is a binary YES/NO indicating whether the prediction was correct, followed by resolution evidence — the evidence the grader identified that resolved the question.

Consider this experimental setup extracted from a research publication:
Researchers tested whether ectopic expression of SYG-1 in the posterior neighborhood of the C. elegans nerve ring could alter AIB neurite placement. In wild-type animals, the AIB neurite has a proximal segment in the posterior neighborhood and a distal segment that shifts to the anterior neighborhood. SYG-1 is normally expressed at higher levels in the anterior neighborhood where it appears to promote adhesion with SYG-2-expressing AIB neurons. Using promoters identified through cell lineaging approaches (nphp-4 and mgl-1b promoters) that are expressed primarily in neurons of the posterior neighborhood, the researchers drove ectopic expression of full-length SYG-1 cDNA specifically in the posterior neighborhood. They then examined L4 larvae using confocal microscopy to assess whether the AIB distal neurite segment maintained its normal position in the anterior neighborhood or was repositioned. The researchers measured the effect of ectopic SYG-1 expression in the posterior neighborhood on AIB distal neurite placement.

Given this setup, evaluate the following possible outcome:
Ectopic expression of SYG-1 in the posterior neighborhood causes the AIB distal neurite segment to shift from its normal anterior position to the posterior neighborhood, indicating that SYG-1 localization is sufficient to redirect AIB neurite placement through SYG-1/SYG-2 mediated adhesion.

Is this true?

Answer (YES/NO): YES